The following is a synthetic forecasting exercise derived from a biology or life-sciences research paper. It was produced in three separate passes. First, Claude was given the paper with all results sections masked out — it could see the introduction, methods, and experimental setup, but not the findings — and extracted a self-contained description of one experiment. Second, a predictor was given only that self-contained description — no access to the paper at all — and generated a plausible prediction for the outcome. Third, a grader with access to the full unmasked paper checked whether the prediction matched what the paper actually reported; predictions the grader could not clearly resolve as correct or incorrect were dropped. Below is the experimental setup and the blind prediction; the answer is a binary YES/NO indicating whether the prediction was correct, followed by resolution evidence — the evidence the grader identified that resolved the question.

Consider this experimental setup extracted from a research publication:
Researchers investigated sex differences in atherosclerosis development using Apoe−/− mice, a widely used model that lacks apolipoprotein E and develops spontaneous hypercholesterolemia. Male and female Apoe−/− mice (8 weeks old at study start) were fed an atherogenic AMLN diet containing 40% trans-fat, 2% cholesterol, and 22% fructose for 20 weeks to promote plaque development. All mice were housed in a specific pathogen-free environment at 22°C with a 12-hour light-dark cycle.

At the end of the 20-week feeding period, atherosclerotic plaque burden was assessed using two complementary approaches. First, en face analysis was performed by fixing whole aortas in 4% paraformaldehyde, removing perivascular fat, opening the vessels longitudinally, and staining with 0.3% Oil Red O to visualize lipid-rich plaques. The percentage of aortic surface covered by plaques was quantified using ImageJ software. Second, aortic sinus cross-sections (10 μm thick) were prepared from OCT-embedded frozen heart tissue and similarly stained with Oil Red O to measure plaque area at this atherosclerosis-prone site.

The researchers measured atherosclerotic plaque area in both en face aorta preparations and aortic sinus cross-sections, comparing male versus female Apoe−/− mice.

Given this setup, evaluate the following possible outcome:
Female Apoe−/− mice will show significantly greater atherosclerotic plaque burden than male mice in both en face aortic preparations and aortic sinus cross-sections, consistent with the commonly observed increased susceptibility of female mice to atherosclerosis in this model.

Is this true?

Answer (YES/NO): NO